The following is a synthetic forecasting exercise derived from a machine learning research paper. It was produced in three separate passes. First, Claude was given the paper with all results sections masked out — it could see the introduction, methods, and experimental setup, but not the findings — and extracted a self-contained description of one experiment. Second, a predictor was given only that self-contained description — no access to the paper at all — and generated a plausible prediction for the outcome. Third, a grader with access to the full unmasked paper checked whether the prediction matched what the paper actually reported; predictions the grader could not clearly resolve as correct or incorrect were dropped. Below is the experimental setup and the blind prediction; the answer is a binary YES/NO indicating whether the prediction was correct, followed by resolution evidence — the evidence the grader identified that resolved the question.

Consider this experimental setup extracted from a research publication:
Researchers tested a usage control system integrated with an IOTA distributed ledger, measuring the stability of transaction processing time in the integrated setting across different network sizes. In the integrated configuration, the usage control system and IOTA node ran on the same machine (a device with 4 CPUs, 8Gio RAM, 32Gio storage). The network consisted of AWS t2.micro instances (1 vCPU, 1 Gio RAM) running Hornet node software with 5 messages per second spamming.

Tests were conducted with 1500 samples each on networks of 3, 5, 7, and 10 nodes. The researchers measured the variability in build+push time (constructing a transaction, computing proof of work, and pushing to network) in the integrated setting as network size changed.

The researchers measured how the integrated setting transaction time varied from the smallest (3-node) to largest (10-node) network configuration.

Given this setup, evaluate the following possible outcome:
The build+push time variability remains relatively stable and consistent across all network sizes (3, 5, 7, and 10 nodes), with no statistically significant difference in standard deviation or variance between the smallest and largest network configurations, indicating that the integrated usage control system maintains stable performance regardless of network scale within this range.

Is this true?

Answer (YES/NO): YES